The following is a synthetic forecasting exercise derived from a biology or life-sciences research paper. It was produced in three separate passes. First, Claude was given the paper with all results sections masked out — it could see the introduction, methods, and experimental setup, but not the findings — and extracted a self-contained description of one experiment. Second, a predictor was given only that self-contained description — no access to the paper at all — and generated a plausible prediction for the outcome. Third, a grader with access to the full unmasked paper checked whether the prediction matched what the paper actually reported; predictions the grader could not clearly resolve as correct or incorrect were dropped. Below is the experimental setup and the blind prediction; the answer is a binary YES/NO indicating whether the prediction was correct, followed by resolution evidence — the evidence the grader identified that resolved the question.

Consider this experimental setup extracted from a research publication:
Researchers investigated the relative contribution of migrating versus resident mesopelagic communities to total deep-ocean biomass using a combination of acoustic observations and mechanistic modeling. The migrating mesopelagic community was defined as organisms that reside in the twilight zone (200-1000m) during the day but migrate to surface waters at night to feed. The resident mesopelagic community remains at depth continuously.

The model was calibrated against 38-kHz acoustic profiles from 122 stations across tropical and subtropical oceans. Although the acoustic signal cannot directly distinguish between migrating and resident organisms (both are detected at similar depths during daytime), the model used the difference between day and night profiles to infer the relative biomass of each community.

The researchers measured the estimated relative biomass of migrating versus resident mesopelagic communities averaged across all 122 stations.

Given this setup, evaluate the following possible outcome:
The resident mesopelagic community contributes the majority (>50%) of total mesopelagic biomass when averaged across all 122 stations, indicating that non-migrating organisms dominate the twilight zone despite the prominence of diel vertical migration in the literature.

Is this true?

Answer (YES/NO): YES